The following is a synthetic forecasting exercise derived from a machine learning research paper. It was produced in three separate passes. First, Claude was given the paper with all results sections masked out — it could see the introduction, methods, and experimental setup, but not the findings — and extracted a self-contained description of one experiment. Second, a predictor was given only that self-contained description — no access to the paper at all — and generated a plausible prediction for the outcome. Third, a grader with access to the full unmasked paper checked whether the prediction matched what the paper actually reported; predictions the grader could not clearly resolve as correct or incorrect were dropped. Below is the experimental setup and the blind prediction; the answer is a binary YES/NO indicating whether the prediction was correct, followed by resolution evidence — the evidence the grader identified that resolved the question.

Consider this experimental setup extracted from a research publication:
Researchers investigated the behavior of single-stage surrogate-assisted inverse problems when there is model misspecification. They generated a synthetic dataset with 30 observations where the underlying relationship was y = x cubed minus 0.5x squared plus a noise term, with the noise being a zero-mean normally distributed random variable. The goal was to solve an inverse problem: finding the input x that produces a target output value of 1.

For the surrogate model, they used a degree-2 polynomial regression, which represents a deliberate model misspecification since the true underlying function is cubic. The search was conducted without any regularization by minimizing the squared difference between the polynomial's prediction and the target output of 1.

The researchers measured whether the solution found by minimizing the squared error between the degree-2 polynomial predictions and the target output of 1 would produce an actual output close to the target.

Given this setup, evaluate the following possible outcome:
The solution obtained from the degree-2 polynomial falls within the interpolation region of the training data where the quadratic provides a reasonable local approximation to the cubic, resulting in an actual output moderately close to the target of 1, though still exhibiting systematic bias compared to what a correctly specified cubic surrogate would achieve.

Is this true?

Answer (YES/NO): NO